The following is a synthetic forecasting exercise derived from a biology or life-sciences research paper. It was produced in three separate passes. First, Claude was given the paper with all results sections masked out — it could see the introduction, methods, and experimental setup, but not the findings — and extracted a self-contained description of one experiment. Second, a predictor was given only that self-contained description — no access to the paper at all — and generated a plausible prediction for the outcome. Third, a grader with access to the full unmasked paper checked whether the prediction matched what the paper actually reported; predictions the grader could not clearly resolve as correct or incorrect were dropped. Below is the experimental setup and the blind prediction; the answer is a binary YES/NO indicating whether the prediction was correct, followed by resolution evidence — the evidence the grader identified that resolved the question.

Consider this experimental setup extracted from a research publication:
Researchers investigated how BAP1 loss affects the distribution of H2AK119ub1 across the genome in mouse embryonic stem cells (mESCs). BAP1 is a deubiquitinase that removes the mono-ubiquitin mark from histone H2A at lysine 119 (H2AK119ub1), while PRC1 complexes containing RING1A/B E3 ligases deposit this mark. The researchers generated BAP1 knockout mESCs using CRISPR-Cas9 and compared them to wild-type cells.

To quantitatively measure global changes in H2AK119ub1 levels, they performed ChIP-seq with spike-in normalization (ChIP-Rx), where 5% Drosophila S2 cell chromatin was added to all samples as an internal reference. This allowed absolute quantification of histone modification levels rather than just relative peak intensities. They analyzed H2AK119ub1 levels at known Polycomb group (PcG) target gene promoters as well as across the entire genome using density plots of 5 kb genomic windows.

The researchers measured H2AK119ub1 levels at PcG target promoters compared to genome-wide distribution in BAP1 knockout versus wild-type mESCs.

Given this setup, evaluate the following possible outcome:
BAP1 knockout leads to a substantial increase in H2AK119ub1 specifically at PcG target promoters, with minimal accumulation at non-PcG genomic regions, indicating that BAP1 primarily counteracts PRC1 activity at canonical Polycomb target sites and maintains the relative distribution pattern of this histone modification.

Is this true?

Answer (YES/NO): NO